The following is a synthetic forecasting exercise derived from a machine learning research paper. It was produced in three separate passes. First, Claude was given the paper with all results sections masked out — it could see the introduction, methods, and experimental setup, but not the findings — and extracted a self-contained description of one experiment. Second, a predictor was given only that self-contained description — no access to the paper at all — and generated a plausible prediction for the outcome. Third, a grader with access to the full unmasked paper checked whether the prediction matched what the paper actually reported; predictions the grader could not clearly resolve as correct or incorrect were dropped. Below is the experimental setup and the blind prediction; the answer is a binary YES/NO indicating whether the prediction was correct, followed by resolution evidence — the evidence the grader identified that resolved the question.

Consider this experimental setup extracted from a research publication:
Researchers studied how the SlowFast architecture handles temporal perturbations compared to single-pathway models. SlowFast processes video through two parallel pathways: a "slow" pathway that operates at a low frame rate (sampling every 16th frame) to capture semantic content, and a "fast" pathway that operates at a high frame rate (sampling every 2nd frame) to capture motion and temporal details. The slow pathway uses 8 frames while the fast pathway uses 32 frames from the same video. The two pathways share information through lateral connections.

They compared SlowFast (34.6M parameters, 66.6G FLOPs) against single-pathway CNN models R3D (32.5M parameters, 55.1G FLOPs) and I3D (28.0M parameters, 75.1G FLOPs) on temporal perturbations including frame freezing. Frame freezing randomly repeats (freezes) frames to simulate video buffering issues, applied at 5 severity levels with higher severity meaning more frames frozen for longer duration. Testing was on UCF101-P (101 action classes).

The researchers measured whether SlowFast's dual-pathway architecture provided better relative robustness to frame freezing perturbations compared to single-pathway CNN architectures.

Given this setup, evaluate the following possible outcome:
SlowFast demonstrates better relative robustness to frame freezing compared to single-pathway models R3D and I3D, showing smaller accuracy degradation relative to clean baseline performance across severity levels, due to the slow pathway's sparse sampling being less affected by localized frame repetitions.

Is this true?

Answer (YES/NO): NO